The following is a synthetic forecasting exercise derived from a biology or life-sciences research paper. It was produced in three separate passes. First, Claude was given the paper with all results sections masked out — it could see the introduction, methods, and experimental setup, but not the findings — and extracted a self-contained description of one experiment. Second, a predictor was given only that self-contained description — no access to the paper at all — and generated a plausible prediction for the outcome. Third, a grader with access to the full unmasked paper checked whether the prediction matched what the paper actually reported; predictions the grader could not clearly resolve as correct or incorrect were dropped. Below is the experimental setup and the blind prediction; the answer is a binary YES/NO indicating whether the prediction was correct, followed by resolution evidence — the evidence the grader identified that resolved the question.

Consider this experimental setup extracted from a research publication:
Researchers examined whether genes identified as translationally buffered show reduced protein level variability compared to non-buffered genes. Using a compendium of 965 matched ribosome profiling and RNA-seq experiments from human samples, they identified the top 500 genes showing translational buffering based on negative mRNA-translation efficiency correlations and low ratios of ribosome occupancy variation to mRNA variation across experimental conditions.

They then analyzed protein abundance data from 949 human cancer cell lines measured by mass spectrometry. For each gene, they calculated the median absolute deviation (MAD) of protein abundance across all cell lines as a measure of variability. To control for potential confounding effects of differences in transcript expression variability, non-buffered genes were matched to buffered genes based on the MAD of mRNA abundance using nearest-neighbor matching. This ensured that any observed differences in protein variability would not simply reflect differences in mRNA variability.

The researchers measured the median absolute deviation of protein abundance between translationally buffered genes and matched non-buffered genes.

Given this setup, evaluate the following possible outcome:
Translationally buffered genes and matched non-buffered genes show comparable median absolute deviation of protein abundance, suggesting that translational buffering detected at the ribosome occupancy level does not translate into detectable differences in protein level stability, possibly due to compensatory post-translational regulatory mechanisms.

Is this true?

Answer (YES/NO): NO